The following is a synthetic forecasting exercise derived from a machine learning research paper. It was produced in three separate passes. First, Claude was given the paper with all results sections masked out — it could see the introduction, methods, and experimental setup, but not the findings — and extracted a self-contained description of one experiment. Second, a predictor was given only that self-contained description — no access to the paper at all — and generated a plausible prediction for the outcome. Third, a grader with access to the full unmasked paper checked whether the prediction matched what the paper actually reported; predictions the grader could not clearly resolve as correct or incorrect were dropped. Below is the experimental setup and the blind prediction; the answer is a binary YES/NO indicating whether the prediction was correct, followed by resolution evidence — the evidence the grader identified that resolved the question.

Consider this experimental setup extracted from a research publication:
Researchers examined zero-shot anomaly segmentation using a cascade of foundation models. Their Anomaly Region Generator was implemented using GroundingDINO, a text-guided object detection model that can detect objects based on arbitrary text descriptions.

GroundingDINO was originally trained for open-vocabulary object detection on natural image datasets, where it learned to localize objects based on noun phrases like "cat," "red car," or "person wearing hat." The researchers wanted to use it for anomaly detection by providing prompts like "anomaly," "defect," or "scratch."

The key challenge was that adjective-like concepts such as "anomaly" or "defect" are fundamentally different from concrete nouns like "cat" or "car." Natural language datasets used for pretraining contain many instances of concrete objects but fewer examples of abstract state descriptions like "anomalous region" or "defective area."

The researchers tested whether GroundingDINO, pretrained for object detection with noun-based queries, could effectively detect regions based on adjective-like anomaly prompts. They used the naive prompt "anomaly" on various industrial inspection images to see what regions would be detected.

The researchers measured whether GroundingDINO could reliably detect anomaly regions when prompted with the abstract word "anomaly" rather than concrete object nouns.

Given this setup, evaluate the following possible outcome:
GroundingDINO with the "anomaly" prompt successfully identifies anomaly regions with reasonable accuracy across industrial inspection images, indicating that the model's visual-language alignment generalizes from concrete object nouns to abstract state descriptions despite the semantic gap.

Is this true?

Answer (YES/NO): NO